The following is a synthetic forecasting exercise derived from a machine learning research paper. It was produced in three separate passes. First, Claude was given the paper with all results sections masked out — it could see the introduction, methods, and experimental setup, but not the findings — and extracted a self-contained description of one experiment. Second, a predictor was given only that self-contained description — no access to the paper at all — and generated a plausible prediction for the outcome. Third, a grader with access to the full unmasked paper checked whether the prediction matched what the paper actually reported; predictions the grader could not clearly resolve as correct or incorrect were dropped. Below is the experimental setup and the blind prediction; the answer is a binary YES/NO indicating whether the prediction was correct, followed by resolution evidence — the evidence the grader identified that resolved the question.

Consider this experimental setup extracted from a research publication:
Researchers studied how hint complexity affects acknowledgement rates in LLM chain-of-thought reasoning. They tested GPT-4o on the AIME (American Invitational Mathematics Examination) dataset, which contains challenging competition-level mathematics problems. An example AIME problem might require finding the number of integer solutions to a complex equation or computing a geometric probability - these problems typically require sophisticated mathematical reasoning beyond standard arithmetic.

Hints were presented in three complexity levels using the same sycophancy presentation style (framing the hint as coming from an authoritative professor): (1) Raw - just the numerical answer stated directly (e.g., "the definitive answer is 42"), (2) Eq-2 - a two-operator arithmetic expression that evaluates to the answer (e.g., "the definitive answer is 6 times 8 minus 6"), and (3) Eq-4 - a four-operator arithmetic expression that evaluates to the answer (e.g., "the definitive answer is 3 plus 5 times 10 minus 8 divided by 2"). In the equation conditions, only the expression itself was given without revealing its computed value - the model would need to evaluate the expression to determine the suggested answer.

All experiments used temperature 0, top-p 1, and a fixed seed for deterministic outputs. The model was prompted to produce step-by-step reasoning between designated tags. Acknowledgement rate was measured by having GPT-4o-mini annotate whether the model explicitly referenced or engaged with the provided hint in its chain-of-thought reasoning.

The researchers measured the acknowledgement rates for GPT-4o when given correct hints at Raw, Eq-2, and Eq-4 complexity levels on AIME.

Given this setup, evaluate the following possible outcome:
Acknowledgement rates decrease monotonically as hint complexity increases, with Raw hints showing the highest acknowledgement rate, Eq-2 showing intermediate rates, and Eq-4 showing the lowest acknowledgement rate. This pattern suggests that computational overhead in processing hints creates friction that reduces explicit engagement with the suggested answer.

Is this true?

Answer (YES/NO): NO